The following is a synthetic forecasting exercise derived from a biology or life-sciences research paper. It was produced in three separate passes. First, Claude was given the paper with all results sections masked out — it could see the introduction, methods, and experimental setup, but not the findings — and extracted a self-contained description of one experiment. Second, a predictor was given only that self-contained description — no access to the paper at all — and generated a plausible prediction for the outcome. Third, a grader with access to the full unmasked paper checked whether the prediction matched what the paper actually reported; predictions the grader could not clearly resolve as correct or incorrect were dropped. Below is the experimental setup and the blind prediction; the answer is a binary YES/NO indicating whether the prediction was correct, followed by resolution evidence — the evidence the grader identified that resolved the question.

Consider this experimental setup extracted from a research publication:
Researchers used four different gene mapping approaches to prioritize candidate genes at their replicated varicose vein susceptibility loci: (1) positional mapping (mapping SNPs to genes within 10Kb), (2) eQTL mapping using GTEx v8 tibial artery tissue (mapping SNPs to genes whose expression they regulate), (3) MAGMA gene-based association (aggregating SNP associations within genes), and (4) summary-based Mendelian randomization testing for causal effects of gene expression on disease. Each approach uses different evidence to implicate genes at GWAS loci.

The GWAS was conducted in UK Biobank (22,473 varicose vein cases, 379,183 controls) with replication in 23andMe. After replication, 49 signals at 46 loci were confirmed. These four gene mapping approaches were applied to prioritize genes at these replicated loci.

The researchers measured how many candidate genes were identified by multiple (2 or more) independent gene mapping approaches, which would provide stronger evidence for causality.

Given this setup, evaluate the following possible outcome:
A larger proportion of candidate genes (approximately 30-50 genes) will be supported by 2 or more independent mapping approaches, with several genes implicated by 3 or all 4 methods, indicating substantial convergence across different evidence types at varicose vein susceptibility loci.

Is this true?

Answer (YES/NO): NO